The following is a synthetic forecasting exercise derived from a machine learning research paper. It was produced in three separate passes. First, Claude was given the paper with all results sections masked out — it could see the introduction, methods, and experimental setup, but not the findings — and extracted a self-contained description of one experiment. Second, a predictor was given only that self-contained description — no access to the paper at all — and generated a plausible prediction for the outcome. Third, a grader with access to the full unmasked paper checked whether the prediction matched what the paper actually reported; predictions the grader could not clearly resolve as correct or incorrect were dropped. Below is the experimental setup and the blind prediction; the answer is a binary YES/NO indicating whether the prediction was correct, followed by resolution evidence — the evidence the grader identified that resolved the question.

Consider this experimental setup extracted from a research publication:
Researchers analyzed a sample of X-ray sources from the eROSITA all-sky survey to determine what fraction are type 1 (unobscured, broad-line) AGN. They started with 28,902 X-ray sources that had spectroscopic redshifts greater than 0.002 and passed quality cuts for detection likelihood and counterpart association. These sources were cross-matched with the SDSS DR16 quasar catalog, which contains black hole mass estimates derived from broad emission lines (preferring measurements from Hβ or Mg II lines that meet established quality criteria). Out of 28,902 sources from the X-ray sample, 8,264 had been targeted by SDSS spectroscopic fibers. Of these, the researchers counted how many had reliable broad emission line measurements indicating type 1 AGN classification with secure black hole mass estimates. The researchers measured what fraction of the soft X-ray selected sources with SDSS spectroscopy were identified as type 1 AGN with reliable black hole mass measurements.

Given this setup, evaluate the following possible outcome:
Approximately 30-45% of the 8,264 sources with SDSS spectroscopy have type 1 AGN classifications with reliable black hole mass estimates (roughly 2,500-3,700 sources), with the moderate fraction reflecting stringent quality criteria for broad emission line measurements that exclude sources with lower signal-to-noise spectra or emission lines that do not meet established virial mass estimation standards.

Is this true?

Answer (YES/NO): NO